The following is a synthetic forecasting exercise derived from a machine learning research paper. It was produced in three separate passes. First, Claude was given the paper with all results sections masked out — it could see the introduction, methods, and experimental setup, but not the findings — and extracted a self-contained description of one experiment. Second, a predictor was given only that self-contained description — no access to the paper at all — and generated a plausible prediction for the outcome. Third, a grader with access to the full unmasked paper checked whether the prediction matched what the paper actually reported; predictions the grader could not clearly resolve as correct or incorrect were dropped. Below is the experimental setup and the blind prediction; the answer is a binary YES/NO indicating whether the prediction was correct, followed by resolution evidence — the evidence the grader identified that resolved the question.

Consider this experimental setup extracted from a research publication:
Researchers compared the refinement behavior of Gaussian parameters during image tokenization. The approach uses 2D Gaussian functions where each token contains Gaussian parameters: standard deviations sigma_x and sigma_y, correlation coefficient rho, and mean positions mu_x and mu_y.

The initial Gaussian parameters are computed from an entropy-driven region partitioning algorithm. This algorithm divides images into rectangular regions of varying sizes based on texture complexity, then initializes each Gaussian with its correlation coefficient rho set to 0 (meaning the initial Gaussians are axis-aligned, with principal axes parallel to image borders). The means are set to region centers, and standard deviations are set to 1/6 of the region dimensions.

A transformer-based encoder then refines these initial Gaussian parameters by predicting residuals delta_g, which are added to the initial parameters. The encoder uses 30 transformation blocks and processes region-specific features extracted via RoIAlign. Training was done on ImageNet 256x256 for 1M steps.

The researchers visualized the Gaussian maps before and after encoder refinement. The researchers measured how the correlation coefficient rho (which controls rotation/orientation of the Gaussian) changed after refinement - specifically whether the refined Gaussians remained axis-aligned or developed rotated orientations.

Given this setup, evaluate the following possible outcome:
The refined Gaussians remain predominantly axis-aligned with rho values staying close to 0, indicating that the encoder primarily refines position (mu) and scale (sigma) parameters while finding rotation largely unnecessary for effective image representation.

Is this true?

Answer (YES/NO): NO